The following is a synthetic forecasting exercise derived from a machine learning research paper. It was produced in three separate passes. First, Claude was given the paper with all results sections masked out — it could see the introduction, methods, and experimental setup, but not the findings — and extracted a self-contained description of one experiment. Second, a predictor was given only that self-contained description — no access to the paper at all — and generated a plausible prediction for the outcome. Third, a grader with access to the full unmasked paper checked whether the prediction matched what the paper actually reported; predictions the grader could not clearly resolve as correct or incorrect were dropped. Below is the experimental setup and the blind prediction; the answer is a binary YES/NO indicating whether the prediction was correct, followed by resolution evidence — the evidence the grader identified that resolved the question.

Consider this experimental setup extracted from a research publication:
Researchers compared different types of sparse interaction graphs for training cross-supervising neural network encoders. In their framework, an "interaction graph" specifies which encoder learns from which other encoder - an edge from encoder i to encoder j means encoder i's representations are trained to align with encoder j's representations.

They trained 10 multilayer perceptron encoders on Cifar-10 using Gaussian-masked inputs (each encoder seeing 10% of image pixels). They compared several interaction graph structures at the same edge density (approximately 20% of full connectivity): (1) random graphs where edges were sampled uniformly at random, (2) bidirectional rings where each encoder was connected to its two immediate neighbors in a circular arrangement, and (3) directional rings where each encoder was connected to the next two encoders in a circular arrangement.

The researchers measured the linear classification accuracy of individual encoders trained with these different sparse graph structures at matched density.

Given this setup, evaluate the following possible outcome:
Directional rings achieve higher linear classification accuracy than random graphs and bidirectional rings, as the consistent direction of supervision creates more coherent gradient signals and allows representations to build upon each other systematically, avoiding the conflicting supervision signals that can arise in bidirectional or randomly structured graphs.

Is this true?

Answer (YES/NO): NO